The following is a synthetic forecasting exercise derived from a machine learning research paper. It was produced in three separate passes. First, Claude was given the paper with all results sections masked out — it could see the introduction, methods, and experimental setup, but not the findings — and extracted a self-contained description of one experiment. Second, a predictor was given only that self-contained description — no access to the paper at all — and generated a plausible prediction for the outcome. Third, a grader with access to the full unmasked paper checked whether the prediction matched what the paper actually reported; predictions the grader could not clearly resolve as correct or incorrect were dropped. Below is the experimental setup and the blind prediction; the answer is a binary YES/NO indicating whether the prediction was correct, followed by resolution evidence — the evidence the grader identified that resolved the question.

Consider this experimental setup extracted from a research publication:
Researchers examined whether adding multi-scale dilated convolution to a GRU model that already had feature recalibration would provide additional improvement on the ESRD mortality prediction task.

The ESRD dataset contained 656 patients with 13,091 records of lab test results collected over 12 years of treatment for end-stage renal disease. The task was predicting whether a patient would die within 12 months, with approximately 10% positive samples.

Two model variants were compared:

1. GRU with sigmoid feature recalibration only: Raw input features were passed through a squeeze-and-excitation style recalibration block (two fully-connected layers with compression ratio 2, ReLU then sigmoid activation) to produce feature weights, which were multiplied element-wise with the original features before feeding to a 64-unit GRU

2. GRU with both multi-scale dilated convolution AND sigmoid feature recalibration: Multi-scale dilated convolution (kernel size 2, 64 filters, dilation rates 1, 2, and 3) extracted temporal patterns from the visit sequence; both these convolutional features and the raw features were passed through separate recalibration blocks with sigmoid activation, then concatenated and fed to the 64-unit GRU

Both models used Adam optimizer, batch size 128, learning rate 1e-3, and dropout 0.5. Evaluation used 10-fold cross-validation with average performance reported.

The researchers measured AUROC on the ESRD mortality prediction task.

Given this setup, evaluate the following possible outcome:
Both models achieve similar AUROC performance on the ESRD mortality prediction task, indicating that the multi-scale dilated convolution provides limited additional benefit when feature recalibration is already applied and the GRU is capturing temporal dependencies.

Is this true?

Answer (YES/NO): NO